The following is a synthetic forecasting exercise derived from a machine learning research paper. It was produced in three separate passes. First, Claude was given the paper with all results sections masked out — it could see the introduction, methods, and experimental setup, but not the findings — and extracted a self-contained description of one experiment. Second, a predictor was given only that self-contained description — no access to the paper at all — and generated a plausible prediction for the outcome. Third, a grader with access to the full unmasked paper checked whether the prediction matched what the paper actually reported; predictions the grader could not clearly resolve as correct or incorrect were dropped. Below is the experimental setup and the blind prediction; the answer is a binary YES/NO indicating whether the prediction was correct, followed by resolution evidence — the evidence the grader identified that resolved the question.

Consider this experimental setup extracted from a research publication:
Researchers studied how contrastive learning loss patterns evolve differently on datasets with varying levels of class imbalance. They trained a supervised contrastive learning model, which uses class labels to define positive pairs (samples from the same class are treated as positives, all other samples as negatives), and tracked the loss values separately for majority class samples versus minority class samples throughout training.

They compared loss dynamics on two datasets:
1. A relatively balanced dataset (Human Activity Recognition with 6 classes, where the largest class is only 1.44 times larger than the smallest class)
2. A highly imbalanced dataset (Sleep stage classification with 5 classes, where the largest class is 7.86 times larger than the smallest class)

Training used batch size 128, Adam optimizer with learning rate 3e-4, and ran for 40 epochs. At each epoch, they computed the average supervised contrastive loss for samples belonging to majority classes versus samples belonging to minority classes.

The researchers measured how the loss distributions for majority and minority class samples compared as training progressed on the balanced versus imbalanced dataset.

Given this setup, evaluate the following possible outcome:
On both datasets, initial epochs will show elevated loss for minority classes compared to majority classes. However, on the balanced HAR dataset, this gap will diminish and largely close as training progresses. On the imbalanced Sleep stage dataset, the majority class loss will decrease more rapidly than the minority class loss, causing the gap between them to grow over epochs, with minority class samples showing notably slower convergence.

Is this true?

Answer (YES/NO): NO